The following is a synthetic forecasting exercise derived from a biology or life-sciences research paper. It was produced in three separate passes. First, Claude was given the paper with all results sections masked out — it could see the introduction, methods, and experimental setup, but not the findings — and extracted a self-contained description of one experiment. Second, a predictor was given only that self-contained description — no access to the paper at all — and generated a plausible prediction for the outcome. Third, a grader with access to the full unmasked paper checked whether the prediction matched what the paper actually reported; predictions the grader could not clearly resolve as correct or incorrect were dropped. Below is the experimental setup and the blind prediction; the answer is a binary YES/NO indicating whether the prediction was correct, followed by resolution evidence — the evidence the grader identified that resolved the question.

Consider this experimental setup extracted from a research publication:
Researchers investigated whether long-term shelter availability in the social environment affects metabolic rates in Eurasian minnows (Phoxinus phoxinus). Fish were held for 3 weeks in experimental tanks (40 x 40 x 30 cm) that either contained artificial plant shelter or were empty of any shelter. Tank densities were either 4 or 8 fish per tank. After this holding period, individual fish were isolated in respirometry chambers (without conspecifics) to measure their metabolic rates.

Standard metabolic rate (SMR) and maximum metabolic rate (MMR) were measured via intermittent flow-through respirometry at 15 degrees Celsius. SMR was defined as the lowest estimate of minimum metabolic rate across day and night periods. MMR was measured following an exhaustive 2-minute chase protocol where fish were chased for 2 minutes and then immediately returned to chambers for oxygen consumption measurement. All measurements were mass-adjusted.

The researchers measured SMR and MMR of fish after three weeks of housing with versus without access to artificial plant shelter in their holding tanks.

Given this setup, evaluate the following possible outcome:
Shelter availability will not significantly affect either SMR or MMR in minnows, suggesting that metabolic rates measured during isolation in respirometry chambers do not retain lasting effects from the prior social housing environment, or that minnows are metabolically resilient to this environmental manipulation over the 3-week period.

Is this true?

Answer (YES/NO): YES